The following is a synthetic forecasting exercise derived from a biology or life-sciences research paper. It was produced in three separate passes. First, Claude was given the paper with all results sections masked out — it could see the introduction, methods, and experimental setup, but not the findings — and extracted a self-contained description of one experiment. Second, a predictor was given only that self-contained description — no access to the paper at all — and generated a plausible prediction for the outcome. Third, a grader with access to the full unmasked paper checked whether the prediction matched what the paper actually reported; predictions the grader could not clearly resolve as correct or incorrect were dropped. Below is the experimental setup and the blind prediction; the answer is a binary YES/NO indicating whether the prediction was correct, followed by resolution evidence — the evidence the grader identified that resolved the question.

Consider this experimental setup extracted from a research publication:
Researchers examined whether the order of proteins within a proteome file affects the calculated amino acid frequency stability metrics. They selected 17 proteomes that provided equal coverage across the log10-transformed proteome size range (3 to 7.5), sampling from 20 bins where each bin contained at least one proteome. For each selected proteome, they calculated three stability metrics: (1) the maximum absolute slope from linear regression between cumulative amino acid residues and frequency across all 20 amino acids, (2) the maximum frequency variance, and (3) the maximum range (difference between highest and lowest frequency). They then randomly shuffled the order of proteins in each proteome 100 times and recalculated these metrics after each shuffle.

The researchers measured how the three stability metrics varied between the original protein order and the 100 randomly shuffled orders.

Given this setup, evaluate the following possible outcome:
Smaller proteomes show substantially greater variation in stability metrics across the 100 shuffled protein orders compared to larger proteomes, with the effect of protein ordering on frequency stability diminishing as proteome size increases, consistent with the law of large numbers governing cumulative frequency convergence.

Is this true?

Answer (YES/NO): YES